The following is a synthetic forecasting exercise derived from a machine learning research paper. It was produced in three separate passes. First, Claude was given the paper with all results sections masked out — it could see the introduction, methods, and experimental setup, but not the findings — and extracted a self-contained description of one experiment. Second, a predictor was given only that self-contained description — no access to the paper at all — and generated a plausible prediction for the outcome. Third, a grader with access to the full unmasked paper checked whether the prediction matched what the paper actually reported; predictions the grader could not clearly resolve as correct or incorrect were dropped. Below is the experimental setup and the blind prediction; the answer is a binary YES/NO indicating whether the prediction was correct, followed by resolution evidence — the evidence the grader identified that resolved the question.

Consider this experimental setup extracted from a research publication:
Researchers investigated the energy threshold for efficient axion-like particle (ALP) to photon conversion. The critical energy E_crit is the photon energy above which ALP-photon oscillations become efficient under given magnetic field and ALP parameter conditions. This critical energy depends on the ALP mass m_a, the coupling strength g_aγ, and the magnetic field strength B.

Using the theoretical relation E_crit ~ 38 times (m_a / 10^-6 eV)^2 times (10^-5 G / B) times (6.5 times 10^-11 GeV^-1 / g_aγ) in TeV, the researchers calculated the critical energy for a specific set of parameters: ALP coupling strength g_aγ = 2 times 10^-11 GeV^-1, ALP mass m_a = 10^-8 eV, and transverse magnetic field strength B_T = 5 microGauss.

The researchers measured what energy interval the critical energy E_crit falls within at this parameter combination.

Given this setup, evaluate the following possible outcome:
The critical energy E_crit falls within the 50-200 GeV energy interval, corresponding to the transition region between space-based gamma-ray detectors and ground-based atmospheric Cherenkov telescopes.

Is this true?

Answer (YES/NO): NO